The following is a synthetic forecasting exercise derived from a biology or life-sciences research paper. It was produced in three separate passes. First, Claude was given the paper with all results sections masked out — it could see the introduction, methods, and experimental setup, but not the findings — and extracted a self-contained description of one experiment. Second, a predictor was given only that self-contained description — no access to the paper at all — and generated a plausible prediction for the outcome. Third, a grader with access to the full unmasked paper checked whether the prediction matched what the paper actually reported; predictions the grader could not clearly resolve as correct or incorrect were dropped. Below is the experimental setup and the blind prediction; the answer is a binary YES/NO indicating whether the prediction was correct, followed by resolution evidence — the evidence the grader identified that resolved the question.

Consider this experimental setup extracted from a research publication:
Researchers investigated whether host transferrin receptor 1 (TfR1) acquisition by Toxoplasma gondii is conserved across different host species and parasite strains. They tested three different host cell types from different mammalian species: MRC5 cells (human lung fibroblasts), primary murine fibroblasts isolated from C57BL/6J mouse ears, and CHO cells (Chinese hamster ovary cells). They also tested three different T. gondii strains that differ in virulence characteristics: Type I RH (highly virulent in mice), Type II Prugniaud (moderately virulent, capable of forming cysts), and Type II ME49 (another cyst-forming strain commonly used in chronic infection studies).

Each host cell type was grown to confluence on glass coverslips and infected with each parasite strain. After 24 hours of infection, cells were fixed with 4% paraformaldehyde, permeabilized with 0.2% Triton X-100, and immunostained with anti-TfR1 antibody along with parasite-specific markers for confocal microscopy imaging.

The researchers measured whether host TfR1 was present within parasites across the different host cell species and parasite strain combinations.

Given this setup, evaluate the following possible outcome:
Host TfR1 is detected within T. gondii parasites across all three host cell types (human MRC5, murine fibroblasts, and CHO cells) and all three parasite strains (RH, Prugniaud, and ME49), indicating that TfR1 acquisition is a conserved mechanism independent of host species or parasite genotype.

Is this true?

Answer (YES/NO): YES